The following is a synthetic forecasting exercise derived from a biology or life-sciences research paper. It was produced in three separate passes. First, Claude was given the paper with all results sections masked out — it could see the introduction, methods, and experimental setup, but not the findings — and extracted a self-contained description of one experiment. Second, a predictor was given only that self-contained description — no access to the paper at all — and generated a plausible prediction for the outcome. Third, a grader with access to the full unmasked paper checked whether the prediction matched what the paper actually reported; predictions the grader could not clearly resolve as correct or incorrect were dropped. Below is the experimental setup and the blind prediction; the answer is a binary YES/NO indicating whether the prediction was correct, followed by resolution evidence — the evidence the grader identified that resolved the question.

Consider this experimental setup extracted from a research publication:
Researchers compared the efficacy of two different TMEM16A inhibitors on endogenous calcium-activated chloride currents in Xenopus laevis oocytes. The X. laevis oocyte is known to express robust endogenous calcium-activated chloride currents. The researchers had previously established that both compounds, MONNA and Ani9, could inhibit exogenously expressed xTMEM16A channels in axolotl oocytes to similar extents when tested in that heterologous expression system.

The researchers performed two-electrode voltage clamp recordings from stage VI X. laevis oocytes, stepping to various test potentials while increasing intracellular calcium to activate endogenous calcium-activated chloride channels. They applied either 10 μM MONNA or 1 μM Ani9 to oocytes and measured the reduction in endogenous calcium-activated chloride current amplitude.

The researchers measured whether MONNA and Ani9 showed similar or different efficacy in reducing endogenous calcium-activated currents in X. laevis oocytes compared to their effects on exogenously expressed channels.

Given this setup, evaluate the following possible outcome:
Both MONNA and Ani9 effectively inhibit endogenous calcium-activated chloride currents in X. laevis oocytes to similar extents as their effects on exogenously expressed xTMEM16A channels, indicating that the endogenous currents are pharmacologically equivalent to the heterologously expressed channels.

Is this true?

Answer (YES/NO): NO